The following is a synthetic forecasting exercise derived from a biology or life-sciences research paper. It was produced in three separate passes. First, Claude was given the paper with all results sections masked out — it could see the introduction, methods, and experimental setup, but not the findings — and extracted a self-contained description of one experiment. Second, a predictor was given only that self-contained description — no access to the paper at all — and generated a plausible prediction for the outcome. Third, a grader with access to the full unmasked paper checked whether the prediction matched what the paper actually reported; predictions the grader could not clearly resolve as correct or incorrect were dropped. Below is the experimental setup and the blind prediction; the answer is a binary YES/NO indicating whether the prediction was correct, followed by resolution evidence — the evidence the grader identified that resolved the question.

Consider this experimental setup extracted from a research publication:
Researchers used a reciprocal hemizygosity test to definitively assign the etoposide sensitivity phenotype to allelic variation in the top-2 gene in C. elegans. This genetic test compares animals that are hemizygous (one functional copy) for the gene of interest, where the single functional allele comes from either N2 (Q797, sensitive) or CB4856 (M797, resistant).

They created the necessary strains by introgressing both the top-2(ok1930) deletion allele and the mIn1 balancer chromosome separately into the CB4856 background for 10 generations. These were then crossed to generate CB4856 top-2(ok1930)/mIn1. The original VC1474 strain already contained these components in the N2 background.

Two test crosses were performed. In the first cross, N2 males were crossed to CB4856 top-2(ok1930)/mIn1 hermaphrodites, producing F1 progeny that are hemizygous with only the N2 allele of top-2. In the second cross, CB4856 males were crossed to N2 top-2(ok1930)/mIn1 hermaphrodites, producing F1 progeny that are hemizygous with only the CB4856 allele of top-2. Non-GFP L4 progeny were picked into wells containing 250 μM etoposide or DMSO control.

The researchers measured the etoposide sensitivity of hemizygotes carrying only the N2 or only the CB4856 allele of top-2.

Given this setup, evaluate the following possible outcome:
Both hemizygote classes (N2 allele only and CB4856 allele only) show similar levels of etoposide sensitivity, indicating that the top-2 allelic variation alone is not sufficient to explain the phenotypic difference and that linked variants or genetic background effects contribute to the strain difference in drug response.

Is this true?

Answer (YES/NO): NO